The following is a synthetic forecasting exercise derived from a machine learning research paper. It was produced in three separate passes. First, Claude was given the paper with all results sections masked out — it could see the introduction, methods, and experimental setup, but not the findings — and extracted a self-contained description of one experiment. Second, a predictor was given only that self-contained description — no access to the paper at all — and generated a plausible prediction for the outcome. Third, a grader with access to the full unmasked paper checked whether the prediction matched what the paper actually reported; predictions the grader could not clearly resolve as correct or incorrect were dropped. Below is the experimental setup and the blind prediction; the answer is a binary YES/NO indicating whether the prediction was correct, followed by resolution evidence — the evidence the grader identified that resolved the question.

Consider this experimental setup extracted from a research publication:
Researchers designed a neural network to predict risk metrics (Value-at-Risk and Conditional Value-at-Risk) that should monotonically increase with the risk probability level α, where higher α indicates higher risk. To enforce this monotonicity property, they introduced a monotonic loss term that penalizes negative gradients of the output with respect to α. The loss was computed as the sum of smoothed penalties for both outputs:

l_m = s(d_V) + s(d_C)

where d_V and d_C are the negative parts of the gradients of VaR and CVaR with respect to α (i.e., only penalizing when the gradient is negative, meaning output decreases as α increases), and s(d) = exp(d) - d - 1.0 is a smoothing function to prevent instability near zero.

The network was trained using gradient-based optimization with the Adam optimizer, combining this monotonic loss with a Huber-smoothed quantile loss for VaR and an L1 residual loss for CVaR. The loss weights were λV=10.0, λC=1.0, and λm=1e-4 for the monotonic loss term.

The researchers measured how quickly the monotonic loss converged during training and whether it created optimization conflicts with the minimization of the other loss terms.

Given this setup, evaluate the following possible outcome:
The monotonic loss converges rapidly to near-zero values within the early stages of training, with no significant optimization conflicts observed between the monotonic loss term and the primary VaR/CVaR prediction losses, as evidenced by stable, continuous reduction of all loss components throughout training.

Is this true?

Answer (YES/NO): YES